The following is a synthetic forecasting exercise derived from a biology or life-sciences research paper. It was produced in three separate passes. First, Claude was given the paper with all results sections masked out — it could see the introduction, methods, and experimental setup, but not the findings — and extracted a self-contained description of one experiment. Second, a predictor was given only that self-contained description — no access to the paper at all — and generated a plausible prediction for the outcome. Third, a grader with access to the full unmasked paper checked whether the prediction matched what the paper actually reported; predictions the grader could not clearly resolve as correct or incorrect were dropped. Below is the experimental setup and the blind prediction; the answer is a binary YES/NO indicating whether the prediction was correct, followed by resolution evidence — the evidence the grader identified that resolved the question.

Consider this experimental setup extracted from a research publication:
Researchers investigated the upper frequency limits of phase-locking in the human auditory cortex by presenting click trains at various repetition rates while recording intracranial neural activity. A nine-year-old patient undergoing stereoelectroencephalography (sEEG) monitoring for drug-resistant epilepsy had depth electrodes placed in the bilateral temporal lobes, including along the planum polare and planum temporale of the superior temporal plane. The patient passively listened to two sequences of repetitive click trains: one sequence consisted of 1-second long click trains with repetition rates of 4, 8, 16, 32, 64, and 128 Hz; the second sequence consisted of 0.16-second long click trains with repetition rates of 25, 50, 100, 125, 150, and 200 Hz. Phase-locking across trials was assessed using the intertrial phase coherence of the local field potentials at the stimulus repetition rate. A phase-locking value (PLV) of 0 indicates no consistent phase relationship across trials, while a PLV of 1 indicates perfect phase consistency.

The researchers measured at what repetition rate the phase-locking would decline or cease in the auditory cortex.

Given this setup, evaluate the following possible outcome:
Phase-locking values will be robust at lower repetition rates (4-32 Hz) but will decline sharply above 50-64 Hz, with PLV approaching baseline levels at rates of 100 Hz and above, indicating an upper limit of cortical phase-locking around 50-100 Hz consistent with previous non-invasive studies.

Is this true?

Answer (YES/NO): NO